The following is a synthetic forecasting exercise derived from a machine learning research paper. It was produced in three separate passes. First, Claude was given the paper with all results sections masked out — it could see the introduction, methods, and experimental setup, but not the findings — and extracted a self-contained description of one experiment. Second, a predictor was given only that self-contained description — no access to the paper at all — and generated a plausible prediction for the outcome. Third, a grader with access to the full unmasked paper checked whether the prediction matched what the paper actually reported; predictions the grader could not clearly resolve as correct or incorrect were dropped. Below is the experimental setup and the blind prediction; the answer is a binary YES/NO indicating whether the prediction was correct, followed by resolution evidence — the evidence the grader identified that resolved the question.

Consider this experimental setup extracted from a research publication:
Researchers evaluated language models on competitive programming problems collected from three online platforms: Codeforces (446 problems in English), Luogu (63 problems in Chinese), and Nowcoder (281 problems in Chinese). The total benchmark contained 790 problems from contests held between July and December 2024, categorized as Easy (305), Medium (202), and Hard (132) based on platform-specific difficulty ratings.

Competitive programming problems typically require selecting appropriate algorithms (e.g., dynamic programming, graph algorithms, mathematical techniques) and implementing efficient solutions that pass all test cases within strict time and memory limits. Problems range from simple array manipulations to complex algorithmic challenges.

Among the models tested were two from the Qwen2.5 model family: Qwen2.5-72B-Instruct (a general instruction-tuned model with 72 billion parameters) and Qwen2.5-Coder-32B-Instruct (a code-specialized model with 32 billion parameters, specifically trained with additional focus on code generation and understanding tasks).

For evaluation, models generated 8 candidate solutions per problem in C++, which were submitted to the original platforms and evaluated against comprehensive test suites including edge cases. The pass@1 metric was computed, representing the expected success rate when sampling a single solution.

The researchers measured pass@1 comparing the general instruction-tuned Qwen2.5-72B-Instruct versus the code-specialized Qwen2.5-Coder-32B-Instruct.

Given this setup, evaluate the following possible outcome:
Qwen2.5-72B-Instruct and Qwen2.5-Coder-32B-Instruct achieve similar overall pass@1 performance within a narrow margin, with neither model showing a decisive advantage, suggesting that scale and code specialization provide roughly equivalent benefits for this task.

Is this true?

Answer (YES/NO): NO